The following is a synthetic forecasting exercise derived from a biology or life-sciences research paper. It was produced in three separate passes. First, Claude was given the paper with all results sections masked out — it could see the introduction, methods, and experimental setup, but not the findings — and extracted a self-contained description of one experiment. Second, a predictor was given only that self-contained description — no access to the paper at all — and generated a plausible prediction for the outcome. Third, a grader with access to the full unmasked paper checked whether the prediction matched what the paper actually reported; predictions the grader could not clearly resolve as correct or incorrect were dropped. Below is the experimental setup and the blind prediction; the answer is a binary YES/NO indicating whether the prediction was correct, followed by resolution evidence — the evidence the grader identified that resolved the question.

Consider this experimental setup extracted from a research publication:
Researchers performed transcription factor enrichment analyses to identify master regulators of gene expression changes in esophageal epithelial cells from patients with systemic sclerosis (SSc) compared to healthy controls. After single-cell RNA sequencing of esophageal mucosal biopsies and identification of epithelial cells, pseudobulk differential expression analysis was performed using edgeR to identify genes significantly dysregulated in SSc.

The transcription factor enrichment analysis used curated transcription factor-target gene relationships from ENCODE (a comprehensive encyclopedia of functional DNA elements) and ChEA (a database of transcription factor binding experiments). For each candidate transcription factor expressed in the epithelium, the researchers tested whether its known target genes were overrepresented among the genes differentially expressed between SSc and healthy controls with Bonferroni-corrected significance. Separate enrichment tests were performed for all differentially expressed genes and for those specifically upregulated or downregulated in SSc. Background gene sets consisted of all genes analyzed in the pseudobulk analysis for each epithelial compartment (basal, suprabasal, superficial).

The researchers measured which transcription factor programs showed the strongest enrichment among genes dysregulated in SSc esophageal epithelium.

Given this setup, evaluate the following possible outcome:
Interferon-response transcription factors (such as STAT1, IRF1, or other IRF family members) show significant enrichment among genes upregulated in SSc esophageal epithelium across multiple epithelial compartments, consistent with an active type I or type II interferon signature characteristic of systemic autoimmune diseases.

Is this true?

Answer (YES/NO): NO